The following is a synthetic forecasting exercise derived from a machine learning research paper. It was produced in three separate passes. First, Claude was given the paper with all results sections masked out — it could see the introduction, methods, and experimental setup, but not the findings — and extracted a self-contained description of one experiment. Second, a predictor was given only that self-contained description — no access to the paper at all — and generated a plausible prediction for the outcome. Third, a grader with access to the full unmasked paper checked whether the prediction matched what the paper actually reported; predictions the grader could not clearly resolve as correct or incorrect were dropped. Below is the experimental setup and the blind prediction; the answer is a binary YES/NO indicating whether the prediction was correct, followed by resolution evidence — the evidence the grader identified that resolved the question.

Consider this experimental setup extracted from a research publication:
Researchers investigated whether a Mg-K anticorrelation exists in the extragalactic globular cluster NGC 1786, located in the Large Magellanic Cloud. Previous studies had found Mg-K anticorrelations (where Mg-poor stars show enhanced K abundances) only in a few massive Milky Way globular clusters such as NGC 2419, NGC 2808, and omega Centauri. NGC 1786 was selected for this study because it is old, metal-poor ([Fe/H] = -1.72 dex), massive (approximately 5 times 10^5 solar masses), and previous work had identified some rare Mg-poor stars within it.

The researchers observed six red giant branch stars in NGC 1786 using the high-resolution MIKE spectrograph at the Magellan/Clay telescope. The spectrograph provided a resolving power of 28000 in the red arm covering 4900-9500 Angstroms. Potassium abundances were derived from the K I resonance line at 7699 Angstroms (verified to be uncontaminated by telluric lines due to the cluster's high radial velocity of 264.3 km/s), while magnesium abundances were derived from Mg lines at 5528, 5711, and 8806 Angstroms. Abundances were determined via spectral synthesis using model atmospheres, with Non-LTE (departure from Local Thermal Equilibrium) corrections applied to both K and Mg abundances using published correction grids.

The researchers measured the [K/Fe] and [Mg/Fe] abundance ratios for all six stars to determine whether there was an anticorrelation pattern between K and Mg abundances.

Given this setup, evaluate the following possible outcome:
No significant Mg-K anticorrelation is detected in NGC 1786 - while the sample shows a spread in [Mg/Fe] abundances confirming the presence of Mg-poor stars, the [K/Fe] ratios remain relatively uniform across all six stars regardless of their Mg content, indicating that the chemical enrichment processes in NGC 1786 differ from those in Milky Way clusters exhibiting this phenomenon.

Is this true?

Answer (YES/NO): NO